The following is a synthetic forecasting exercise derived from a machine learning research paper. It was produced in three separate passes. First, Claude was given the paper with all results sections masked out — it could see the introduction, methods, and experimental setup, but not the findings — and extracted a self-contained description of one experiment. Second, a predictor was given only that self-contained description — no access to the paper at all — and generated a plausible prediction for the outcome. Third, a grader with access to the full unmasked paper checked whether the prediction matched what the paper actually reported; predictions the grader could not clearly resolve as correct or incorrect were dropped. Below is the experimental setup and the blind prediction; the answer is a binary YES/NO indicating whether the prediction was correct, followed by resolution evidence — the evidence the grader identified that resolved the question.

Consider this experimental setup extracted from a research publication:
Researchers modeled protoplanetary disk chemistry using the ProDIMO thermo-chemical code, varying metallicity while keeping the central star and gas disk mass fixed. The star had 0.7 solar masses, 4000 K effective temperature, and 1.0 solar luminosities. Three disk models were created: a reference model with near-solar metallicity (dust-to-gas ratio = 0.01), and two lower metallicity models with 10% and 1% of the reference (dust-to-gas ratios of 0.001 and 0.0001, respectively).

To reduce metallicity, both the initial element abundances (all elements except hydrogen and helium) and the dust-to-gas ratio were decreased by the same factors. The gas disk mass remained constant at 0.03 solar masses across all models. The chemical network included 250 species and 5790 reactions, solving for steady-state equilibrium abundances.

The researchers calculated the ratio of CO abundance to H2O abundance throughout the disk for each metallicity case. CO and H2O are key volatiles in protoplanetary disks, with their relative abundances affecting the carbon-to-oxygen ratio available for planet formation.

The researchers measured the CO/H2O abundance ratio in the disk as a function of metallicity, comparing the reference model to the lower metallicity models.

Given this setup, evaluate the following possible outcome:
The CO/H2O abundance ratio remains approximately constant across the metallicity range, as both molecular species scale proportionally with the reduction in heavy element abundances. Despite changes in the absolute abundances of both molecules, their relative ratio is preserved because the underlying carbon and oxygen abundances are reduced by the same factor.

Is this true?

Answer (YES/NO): NO